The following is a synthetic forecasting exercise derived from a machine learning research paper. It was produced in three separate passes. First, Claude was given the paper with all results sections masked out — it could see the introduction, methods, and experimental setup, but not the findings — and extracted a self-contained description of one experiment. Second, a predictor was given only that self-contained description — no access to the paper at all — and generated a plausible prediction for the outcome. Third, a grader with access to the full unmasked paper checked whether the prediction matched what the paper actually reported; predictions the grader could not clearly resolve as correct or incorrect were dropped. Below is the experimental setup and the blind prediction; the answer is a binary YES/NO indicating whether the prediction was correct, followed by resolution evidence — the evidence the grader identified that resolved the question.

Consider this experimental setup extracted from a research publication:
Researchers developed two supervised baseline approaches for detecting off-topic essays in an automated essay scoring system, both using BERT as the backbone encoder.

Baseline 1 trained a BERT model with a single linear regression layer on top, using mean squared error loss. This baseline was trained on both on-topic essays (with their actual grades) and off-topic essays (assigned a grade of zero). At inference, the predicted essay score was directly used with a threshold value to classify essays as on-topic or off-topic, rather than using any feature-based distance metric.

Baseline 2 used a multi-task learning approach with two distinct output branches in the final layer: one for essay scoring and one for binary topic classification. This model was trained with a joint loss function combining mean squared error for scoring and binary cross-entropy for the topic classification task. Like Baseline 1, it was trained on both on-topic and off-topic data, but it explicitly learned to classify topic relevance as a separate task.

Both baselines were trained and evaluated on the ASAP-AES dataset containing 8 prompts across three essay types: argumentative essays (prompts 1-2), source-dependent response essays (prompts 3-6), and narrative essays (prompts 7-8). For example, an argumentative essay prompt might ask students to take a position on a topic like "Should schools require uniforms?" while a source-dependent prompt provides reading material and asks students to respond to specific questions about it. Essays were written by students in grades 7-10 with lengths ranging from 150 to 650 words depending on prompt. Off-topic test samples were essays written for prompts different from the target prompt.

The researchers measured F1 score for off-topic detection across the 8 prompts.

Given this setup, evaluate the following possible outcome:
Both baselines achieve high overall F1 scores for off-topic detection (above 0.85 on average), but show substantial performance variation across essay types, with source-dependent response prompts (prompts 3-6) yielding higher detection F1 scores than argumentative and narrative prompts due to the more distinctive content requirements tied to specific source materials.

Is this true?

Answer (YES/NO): NO